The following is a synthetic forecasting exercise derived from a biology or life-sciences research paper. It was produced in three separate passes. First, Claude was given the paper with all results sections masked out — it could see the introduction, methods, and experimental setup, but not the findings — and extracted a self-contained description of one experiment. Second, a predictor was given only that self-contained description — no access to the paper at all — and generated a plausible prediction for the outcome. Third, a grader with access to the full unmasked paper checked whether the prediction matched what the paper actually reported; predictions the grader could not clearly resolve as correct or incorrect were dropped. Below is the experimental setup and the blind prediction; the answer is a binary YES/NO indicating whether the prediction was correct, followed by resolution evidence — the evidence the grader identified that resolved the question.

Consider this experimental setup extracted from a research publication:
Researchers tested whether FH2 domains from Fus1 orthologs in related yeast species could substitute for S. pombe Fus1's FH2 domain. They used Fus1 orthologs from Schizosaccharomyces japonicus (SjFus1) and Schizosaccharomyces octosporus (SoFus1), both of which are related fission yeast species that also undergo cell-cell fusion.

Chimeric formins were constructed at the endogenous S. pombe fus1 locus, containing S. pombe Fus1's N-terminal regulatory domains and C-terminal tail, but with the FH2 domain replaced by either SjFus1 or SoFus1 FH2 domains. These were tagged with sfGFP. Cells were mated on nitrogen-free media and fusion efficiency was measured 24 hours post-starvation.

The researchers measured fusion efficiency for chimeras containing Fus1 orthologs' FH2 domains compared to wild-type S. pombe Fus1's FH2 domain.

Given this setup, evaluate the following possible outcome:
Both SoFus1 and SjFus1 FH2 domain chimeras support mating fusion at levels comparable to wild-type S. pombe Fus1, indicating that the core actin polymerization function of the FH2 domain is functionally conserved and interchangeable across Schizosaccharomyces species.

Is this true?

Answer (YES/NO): YES